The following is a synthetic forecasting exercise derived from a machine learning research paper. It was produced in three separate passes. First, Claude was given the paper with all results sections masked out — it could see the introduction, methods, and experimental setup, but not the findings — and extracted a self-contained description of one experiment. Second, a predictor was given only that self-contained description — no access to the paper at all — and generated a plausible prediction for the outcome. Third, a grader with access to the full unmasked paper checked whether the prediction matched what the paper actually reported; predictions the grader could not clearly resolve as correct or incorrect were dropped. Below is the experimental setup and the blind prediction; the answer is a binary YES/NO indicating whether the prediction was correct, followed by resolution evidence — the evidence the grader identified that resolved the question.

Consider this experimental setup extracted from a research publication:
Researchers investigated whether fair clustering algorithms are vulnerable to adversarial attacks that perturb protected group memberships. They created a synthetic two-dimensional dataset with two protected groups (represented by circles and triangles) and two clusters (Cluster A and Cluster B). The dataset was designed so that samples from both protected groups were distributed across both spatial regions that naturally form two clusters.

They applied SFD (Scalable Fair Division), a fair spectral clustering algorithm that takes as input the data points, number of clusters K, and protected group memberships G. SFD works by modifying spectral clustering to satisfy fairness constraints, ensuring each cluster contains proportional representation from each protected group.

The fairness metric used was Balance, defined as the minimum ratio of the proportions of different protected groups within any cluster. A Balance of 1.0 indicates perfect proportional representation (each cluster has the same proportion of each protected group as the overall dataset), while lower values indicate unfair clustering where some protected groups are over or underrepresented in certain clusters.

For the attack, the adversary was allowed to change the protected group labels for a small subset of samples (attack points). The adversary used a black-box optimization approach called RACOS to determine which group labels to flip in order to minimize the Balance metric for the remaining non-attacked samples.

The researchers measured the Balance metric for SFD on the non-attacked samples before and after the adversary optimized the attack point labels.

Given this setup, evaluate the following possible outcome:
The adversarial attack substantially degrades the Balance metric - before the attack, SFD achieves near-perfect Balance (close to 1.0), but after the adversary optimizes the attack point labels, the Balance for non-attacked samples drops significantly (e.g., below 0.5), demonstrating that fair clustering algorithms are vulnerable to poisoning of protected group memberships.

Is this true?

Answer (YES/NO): YES